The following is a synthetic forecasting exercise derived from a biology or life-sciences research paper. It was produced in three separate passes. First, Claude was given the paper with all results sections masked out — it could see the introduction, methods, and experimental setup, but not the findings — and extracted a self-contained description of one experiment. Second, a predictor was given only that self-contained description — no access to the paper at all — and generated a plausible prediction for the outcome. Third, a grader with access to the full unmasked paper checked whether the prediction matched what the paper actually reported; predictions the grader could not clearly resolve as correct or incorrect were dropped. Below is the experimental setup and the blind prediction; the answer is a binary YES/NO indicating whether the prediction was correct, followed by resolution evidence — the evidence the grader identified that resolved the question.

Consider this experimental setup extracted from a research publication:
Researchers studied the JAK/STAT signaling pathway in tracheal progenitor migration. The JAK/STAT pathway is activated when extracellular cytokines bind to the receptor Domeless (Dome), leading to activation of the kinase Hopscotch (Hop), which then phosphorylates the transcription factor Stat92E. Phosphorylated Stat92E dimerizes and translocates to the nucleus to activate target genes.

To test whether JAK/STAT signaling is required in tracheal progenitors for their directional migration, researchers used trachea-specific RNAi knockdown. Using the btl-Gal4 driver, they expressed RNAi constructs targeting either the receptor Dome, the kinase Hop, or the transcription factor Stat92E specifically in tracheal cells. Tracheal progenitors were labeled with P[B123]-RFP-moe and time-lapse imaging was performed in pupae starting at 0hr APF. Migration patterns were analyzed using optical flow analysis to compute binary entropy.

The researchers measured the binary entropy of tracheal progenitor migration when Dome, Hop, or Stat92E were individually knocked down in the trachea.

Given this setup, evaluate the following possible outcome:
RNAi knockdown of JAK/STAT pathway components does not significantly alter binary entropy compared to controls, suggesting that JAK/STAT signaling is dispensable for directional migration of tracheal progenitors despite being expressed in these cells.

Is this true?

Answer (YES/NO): NO